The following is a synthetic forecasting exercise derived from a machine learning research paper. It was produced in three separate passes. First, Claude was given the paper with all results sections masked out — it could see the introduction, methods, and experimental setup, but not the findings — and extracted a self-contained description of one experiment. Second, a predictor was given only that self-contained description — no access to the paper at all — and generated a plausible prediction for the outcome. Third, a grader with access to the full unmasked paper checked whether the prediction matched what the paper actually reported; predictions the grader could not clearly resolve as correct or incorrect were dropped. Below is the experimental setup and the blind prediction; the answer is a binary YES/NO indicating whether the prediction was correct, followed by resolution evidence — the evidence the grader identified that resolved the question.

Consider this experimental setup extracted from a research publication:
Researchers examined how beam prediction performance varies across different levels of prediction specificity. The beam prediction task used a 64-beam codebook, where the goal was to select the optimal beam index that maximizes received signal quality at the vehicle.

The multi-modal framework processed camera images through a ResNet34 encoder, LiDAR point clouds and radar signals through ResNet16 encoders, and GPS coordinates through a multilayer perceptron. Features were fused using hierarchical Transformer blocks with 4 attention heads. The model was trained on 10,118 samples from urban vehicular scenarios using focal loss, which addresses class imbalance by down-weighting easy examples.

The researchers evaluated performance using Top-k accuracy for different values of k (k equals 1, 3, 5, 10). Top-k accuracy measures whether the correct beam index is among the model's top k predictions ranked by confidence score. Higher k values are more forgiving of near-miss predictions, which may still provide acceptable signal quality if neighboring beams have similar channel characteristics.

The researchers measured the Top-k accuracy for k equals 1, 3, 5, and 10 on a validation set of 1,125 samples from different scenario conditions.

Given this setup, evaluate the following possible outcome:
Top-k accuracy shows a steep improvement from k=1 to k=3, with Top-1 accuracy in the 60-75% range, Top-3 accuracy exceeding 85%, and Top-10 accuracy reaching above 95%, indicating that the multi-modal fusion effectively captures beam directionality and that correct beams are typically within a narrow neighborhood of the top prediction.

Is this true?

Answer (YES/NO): NO